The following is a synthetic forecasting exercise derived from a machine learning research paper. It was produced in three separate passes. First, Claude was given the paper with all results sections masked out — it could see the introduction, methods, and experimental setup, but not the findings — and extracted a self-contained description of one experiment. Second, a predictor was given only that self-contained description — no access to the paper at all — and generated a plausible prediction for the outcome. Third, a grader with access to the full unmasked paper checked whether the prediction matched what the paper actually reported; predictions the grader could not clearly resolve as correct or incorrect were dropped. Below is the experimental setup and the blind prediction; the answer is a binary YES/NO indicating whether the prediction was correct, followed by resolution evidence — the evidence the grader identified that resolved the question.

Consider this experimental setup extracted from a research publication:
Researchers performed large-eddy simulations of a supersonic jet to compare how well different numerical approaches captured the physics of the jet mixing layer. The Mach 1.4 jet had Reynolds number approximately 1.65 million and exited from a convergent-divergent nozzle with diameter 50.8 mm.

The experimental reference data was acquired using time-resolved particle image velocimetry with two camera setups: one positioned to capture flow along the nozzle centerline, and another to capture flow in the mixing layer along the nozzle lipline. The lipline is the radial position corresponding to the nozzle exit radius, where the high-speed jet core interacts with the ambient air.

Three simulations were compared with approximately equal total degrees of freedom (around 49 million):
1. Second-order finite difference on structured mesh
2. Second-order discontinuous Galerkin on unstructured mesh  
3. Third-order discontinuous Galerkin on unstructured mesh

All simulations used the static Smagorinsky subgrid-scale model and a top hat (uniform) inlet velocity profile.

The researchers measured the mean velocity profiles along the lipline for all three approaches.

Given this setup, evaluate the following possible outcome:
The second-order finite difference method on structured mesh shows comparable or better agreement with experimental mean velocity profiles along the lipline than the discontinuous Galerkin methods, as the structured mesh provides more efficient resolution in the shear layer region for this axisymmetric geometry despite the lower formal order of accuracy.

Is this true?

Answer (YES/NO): NO